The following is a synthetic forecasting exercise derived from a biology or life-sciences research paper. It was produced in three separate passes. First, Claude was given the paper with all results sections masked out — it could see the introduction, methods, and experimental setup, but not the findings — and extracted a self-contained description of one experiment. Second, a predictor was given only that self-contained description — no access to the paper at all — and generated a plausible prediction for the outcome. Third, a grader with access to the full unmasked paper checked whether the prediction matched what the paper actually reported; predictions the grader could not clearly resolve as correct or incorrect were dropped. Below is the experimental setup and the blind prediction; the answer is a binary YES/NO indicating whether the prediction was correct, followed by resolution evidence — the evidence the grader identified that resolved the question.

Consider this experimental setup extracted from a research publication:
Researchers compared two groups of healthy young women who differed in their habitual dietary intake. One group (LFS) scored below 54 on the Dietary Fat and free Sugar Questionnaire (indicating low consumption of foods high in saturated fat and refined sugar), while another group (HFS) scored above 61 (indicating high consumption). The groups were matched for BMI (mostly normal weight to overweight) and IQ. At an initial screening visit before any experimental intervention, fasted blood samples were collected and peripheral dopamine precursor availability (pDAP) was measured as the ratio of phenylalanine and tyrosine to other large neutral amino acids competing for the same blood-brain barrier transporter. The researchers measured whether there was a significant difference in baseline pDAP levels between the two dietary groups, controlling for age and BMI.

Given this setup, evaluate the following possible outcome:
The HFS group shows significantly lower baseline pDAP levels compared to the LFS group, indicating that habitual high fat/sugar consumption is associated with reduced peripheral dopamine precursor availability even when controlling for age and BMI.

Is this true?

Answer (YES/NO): NO